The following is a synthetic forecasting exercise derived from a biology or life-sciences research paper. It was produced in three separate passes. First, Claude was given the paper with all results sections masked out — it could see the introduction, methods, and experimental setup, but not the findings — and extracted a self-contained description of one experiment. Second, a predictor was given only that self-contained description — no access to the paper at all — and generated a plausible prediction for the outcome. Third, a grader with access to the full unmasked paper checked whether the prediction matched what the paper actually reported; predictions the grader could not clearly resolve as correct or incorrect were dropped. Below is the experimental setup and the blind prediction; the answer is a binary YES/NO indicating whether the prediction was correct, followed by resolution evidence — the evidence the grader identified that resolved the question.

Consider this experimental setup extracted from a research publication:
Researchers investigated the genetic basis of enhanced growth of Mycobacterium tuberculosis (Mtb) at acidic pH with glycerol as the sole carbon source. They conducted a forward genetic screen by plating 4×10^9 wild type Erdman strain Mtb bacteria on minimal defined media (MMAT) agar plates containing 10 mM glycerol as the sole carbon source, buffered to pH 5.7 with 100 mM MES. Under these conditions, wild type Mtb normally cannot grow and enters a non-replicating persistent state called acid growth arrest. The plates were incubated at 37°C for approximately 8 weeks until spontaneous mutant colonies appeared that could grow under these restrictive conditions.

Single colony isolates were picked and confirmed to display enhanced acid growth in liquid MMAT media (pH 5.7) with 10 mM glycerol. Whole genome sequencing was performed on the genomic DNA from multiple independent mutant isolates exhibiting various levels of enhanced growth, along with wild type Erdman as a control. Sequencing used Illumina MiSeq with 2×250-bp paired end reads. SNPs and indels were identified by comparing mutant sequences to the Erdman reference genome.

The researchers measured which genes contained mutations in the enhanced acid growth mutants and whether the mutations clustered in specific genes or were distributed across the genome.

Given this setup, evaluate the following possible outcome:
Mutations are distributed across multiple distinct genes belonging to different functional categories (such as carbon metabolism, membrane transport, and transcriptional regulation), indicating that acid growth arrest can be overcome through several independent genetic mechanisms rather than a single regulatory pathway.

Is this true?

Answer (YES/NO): NO